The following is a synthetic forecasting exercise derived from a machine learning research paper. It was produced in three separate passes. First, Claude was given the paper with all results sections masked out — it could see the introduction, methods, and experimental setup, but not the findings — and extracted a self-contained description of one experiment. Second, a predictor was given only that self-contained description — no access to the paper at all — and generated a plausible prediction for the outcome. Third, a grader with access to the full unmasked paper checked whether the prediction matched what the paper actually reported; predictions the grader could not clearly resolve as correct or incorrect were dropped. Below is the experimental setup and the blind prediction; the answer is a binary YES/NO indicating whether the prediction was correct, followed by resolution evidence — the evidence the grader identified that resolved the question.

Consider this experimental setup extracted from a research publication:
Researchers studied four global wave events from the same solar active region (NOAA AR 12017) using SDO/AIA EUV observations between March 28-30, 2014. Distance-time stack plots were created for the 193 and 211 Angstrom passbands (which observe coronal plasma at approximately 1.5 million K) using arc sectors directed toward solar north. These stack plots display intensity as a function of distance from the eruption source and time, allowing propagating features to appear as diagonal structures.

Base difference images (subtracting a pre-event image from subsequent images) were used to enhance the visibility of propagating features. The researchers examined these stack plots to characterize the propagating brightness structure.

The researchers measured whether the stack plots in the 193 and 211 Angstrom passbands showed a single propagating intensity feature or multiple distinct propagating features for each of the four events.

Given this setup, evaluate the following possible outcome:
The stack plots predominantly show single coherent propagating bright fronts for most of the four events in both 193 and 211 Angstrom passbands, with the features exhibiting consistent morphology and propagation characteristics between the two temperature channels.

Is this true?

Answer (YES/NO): NO